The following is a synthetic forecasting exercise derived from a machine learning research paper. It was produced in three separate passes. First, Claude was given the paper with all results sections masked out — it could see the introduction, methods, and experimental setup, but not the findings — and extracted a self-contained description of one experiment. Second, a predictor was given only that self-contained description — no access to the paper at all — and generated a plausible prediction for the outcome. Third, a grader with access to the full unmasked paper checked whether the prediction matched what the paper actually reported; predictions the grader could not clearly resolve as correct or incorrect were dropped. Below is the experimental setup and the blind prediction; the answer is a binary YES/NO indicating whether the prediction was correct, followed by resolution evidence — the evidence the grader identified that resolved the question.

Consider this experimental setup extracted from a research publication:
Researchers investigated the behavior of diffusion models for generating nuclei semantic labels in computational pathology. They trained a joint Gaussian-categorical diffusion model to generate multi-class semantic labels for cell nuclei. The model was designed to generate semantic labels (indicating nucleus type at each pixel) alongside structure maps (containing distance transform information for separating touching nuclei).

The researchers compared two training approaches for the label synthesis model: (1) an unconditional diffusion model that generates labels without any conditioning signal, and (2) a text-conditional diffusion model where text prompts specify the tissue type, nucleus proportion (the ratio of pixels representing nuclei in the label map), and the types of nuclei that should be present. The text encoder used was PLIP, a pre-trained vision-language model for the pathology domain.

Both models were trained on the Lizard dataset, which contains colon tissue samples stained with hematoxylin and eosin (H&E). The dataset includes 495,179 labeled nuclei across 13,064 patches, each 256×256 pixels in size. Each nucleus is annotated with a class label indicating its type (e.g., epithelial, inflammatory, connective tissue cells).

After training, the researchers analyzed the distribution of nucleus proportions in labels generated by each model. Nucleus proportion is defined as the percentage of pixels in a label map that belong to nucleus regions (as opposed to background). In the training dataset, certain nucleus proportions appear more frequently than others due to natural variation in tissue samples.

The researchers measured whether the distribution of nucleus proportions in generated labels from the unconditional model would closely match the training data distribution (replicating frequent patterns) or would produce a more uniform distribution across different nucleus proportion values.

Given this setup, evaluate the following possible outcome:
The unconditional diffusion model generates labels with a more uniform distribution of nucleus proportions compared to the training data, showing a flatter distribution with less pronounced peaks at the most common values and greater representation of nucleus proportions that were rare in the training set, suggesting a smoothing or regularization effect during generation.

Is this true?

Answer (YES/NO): NO